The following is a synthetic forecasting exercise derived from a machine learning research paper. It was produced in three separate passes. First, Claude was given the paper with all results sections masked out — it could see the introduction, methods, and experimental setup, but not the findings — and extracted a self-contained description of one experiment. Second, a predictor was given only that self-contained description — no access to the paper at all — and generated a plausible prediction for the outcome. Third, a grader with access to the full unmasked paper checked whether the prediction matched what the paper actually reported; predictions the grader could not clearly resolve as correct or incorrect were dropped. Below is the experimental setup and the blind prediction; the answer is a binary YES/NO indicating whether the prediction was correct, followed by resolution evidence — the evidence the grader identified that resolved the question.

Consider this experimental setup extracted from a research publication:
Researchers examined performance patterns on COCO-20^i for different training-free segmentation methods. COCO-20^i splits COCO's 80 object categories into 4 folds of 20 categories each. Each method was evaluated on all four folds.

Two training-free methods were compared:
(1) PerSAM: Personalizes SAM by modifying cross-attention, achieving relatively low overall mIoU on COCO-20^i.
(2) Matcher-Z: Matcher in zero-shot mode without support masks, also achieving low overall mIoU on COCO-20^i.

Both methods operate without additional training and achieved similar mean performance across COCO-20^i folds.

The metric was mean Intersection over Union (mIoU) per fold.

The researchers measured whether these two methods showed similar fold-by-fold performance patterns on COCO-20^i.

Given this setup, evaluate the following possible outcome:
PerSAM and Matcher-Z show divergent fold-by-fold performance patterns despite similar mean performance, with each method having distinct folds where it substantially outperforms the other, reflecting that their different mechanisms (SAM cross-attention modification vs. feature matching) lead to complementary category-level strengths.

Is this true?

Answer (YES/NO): NO